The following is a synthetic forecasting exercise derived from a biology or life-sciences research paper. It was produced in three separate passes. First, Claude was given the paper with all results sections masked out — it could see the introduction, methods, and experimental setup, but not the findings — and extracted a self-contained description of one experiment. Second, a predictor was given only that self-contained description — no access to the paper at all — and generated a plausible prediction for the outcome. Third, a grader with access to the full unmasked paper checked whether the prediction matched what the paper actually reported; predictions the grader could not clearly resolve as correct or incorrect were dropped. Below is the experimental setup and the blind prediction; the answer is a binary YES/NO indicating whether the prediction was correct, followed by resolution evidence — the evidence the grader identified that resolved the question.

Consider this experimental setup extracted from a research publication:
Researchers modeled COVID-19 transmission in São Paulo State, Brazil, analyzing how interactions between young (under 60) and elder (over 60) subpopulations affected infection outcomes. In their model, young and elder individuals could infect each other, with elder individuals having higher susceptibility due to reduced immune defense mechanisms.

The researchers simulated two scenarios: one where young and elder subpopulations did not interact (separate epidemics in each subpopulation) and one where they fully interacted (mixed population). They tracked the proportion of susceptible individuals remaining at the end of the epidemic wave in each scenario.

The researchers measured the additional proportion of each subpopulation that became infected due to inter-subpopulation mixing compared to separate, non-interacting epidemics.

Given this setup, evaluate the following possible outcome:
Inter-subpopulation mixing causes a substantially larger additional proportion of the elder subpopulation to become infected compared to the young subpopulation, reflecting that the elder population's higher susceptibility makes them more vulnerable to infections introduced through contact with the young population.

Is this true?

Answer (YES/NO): YES